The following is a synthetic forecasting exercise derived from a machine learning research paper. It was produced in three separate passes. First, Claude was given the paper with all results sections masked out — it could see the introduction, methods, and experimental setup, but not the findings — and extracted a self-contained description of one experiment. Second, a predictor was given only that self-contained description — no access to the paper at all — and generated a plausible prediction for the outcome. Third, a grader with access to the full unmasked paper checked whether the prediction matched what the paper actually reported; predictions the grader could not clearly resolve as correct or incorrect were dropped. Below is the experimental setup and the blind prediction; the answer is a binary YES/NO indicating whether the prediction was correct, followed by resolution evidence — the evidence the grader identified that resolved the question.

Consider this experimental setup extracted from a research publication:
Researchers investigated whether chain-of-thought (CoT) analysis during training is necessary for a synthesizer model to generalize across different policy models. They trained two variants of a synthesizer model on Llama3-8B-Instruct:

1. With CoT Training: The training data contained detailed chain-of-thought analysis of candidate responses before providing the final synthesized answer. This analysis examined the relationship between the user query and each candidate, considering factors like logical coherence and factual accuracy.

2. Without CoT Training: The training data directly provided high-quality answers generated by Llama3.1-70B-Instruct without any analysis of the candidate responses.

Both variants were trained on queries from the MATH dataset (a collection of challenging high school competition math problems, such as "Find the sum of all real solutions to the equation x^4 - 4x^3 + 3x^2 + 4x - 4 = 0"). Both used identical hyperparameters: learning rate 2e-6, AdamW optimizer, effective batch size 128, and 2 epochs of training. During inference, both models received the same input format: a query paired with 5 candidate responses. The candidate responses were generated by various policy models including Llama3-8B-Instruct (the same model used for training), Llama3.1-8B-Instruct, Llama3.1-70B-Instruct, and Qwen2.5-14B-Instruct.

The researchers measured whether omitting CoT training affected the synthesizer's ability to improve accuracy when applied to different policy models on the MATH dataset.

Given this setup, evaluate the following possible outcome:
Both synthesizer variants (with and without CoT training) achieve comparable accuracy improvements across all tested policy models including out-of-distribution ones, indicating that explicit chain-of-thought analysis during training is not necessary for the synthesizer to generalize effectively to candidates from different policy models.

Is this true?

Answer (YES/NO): NO